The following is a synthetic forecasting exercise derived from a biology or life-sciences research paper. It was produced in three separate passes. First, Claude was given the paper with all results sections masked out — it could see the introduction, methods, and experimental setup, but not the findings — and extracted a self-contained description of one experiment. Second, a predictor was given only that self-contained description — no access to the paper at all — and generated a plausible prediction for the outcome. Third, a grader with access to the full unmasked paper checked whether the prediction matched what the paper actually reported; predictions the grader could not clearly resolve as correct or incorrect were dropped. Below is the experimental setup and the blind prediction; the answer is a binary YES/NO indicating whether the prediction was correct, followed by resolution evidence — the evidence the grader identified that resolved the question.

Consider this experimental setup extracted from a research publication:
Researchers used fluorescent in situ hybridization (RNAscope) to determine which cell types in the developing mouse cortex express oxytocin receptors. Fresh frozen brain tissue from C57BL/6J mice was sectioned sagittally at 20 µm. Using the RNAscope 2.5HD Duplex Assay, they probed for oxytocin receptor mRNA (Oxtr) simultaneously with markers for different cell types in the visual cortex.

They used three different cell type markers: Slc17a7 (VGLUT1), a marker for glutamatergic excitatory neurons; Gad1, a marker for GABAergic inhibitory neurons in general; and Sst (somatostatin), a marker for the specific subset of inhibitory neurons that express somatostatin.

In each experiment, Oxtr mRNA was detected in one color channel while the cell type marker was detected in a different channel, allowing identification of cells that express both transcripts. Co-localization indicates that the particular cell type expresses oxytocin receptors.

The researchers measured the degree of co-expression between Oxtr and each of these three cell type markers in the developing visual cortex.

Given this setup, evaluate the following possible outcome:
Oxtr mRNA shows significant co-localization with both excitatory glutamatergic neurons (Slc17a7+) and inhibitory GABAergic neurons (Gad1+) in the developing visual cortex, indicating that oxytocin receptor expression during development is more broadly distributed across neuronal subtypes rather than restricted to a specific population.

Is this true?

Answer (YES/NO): NO